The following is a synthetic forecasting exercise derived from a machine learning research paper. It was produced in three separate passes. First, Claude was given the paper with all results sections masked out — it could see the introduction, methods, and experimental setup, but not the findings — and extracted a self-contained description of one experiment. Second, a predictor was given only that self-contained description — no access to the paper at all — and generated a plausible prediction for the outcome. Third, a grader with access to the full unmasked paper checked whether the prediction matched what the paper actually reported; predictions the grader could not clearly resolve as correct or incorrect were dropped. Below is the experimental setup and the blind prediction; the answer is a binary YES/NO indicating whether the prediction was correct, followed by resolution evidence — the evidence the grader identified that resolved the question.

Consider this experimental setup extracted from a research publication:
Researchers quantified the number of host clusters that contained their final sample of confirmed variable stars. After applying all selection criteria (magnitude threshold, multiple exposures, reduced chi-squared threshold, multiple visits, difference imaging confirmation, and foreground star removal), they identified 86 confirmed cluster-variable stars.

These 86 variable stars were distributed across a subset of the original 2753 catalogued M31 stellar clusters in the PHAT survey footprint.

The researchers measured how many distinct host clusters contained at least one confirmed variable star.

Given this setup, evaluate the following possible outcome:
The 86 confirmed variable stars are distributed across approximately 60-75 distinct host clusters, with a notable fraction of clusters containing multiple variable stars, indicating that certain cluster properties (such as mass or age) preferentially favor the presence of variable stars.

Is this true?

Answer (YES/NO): NO